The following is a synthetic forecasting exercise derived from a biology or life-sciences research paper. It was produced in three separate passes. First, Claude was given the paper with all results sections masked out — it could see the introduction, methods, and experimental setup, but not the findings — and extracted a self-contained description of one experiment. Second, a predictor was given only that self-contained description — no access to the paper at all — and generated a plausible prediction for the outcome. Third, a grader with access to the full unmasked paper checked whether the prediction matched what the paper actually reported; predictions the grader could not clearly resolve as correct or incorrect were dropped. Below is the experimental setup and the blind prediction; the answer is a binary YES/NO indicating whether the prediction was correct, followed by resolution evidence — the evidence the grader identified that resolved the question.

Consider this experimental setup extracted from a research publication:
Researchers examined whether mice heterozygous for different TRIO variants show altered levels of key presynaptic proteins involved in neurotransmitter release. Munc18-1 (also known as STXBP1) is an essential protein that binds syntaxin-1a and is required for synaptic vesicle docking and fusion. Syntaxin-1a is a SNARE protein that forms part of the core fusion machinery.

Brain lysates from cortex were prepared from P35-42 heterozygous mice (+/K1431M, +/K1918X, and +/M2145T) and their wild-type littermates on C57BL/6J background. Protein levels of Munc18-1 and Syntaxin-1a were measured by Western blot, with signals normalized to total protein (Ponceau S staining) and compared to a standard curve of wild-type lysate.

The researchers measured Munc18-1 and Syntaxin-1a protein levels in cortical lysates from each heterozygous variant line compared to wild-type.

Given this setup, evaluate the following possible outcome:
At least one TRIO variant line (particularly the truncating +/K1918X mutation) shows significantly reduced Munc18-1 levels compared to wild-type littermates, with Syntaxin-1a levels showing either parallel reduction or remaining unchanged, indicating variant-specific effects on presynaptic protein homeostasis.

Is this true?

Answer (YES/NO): NO